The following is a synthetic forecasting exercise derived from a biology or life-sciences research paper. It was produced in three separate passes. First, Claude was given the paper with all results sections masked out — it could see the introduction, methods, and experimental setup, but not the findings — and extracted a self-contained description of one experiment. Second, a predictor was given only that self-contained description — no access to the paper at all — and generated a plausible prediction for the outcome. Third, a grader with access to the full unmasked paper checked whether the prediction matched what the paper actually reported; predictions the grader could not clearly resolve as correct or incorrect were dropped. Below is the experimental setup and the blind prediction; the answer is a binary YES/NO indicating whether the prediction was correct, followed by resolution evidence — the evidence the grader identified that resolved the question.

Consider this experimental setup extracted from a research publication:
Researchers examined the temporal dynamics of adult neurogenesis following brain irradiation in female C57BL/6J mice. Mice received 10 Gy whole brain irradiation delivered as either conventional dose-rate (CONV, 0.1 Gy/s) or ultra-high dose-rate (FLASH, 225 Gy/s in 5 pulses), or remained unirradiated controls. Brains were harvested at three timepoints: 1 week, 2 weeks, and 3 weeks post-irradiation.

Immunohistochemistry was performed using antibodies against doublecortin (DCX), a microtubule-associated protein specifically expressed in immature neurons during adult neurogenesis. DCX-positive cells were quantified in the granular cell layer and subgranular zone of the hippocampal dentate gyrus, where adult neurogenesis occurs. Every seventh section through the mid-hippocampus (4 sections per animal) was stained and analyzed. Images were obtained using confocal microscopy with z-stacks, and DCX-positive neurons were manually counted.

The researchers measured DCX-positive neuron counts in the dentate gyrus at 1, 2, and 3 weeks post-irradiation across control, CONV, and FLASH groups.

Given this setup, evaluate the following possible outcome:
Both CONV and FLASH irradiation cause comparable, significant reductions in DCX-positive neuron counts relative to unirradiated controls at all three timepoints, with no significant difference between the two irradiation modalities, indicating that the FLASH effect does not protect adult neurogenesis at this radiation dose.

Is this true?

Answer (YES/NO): NO